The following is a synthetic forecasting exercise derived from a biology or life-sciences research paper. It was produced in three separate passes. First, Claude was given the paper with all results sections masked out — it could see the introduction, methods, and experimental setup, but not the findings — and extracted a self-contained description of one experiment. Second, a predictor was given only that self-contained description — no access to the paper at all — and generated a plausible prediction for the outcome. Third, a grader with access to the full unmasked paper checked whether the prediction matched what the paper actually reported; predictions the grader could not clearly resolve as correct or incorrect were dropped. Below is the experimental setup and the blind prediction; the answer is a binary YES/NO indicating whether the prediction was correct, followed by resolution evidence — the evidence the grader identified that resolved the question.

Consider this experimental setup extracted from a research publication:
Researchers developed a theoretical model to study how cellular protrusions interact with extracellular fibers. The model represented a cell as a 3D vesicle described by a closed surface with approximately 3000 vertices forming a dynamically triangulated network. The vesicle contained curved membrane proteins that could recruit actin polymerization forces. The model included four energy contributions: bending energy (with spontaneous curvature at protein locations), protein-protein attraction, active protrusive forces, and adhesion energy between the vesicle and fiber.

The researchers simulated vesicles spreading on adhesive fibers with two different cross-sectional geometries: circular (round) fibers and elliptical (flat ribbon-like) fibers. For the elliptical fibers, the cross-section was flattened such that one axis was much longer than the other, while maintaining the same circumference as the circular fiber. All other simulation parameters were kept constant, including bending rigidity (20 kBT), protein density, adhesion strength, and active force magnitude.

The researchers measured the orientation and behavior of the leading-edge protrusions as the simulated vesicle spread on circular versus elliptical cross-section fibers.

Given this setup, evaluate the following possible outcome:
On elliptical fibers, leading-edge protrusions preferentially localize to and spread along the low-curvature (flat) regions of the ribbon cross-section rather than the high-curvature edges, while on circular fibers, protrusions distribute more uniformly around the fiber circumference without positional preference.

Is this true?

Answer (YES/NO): NO